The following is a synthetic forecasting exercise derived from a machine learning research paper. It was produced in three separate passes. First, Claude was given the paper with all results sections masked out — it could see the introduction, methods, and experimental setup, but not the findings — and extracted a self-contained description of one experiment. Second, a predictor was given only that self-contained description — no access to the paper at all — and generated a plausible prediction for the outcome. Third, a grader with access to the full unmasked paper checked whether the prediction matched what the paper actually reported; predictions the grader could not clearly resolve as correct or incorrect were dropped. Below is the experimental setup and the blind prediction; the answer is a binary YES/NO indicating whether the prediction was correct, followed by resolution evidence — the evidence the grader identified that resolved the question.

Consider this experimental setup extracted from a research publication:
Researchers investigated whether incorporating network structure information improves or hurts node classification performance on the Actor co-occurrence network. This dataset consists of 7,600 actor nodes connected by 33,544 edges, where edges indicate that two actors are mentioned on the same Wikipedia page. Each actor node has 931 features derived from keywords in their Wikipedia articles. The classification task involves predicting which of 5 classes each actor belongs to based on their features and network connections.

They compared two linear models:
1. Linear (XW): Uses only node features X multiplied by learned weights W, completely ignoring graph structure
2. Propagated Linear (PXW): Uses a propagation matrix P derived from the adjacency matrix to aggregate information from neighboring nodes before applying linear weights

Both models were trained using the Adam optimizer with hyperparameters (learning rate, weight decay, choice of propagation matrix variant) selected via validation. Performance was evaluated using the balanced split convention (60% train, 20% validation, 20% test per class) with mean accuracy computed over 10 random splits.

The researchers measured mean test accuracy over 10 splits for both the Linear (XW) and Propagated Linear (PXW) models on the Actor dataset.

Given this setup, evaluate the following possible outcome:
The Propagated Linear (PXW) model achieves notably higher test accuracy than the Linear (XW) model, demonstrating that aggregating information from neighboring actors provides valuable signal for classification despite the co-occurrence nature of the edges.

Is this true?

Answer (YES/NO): NO